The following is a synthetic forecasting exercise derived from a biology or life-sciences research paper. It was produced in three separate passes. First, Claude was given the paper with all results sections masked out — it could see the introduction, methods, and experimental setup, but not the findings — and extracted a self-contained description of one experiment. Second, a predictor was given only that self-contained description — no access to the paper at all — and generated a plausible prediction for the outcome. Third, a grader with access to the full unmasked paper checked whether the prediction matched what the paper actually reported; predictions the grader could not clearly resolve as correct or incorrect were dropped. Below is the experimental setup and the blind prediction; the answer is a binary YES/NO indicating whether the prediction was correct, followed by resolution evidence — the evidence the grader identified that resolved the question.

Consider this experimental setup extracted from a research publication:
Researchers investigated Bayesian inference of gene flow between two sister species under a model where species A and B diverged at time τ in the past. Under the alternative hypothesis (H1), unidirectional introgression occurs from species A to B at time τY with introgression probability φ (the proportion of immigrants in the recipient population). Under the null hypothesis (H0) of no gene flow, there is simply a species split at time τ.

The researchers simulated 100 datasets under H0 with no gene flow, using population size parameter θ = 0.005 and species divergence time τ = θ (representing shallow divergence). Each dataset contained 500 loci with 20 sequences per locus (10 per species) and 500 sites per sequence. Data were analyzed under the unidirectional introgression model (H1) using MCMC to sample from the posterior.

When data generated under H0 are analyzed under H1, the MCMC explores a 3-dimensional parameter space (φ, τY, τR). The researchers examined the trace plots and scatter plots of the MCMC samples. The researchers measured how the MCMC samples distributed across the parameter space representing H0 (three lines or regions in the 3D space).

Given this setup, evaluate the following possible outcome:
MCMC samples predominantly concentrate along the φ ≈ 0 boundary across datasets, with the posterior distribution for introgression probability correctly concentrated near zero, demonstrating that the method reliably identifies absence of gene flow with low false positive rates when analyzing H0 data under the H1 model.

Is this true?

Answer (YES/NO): NO